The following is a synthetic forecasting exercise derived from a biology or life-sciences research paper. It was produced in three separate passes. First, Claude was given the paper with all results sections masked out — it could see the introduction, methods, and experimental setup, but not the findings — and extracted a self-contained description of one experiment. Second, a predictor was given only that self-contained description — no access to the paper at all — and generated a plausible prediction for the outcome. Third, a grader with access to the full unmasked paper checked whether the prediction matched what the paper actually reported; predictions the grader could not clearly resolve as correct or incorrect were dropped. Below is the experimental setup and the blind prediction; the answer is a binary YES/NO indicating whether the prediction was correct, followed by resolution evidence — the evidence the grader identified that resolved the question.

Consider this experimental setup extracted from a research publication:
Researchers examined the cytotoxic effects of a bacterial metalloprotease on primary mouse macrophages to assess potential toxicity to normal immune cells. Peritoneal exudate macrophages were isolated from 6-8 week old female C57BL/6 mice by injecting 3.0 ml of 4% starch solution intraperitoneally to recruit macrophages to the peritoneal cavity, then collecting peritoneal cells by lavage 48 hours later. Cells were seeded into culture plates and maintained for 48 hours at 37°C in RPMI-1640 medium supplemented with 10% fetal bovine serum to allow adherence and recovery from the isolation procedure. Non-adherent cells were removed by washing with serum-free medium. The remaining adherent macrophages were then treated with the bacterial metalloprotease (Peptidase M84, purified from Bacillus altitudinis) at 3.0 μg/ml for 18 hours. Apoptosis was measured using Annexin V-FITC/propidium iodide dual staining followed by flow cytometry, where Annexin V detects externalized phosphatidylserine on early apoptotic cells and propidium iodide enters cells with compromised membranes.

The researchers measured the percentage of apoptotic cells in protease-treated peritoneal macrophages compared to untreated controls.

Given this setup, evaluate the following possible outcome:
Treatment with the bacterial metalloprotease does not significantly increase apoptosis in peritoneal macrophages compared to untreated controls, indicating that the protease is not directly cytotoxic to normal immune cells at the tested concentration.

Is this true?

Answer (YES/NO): YES